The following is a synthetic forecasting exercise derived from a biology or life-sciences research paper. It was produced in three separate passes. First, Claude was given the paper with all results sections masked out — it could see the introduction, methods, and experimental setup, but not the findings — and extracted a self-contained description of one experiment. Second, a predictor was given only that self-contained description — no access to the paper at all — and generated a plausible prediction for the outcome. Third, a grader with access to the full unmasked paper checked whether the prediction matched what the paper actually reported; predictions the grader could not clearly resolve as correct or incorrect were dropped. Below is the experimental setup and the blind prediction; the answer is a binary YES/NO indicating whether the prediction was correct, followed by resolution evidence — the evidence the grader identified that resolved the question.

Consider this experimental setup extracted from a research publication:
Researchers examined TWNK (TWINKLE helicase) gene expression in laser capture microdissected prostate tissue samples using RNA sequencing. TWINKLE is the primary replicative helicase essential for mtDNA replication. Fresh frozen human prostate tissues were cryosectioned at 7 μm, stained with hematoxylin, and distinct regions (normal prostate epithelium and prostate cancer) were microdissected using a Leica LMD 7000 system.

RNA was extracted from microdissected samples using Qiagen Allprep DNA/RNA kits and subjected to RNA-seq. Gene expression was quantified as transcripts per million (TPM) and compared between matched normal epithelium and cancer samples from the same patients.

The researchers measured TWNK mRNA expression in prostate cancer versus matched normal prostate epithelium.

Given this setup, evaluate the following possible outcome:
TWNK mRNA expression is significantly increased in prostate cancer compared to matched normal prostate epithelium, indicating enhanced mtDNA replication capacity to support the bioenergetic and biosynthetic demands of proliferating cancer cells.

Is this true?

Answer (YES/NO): YES